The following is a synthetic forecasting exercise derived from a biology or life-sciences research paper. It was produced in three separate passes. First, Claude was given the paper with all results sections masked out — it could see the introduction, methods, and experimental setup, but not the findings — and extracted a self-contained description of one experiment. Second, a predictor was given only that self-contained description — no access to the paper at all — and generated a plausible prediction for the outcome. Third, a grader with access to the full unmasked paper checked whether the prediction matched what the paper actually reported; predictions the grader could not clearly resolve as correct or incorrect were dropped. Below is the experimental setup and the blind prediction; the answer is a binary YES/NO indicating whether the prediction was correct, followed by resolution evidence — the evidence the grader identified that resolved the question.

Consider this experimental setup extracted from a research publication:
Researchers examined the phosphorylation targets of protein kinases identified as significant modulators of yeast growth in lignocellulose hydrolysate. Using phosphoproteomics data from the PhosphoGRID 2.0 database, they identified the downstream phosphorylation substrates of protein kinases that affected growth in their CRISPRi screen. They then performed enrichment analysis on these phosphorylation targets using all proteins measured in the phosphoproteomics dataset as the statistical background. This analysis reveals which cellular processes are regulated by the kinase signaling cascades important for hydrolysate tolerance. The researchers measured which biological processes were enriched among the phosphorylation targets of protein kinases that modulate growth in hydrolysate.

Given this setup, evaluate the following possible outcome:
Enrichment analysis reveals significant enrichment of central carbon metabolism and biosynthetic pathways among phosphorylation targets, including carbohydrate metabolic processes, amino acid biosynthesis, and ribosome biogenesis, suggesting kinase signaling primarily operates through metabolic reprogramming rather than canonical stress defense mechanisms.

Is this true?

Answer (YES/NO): NO